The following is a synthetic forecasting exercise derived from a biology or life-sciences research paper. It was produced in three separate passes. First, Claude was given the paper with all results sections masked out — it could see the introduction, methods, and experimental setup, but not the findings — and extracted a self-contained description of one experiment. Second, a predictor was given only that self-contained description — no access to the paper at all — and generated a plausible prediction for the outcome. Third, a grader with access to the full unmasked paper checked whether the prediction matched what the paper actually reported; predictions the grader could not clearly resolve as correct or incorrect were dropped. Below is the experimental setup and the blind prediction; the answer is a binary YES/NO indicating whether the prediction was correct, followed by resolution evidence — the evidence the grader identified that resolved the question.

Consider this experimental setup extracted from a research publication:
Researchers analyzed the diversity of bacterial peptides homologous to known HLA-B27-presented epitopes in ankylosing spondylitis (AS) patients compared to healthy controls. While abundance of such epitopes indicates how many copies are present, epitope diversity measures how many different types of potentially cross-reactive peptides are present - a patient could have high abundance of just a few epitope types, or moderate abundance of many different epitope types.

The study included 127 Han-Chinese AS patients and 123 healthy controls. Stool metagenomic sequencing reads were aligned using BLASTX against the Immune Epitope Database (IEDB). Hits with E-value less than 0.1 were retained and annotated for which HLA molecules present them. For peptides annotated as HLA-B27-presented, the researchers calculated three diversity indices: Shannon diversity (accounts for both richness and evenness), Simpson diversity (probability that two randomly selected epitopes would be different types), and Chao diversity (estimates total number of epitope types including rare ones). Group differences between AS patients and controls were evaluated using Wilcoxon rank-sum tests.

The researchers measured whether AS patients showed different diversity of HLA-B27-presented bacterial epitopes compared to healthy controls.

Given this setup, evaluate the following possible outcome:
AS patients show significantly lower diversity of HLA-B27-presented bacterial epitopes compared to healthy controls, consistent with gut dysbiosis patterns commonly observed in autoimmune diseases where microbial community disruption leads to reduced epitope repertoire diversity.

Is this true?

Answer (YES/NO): NO